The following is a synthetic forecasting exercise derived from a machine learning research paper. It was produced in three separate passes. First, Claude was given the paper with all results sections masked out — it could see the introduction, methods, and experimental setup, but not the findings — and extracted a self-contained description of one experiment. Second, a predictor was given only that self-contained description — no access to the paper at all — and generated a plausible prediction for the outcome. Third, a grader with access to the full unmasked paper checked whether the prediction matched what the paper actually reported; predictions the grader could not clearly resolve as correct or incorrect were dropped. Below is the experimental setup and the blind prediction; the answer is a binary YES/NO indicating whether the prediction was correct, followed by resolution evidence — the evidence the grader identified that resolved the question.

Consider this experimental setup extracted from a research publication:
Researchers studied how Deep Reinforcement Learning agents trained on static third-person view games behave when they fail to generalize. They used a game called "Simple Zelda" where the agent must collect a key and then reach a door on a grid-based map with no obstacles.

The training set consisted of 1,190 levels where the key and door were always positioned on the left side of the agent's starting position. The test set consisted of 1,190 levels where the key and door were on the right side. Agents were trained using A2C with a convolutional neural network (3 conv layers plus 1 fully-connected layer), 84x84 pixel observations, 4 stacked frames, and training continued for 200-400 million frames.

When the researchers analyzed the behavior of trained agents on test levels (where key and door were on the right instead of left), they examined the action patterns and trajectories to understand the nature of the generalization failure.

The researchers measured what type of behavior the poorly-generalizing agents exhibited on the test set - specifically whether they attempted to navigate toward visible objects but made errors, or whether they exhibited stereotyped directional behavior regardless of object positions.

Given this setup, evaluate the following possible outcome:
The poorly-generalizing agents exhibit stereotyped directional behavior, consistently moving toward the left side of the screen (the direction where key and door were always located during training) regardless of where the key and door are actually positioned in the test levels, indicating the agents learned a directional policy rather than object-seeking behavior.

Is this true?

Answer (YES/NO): YES